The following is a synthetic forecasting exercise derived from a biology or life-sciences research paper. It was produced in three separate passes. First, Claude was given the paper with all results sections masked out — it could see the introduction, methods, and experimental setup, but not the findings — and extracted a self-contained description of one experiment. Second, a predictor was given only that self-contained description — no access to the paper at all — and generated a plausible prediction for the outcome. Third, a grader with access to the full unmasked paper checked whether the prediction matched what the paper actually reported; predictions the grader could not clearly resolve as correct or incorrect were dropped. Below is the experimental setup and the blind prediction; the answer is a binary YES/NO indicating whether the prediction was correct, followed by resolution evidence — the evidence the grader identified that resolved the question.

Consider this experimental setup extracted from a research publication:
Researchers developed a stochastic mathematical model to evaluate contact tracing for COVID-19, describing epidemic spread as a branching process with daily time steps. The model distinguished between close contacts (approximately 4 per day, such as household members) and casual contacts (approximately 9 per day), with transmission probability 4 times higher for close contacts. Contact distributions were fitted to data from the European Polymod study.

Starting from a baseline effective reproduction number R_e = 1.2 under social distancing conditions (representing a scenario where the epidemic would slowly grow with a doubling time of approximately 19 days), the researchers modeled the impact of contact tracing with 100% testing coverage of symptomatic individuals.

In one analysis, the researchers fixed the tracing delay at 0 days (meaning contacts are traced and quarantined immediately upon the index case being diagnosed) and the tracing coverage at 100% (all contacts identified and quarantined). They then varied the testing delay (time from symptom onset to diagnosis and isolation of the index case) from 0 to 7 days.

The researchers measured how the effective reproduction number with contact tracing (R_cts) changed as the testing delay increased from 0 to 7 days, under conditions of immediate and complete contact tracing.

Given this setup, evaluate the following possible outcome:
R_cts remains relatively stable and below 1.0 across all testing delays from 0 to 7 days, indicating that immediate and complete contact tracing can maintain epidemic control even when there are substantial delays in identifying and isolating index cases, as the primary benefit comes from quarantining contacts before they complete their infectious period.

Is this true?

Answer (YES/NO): NO